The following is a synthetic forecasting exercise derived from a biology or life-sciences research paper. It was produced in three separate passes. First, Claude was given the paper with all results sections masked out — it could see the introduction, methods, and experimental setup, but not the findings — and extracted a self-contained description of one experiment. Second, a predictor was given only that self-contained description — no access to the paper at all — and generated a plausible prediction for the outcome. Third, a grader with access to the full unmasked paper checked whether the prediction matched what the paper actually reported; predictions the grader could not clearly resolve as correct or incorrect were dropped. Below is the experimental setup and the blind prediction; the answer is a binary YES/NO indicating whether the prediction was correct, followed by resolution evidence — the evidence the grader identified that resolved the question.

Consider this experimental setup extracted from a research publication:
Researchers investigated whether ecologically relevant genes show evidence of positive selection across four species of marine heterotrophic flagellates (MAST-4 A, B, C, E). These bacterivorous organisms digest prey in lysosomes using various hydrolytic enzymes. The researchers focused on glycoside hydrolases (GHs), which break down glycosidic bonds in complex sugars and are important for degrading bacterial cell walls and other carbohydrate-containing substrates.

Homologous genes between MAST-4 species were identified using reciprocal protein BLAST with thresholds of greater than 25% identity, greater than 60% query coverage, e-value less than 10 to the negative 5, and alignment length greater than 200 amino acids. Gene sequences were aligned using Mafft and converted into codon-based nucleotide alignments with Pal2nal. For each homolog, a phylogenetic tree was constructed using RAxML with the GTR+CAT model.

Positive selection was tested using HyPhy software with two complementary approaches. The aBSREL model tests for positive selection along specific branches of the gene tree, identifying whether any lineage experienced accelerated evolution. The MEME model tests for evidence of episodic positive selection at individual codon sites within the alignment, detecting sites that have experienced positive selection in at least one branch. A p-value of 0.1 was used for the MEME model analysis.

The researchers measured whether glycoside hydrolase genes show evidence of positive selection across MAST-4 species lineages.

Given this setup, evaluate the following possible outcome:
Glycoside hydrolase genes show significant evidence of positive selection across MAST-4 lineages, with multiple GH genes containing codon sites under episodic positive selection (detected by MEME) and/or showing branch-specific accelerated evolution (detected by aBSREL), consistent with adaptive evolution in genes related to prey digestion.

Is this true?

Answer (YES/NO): YES